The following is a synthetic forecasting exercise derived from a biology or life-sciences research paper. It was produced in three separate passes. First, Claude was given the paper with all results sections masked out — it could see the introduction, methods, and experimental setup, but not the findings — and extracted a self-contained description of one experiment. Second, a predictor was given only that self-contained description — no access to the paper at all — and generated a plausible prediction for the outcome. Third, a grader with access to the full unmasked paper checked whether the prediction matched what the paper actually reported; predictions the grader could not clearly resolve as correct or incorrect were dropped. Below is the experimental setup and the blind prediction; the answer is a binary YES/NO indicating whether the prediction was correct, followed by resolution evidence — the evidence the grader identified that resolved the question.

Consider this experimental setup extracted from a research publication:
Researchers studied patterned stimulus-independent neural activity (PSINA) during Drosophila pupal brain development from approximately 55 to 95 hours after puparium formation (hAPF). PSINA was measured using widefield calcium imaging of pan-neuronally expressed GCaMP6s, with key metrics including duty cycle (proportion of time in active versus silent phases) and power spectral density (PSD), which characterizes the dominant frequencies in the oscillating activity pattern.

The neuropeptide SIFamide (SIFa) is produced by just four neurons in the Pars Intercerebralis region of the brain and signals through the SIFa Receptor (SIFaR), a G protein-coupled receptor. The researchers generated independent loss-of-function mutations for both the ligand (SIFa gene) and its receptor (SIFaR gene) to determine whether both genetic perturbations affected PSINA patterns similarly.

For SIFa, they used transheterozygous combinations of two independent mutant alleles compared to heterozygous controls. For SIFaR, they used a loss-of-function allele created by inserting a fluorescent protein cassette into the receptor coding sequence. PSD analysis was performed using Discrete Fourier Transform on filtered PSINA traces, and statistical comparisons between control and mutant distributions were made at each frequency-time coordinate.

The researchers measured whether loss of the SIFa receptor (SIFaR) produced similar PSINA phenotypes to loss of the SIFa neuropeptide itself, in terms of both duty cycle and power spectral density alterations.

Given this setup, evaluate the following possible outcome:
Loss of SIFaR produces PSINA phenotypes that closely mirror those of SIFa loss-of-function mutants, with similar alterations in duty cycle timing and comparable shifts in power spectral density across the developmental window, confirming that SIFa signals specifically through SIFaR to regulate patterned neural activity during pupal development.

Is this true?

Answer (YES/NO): YES